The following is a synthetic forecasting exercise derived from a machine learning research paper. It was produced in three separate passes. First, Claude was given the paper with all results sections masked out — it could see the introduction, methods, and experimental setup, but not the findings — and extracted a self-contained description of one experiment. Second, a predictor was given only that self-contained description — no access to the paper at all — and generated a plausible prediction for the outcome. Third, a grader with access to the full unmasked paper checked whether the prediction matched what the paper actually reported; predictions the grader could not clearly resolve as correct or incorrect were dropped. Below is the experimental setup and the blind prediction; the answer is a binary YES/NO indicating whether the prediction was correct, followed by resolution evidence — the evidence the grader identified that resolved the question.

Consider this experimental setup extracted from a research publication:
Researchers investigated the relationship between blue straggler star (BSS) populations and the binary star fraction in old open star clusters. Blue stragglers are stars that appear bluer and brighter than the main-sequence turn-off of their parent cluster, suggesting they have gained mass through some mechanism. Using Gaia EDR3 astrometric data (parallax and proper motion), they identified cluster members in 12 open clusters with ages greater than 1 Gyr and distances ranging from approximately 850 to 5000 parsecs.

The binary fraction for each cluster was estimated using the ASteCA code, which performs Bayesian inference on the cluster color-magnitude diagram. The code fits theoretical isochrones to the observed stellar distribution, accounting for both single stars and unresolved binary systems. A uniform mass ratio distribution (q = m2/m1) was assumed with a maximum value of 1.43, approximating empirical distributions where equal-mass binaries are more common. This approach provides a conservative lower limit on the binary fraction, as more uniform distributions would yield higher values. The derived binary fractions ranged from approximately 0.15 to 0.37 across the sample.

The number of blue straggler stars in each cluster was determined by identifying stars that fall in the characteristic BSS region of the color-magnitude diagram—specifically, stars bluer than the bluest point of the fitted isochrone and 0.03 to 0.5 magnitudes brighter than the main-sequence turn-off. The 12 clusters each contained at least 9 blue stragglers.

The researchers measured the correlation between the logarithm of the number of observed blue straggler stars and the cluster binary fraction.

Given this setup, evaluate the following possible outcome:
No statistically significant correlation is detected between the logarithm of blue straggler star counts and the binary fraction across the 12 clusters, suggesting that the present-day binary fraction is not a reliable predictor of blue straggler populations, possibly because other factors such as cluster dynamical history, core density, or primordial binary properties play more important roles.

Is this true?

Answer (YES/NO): NO